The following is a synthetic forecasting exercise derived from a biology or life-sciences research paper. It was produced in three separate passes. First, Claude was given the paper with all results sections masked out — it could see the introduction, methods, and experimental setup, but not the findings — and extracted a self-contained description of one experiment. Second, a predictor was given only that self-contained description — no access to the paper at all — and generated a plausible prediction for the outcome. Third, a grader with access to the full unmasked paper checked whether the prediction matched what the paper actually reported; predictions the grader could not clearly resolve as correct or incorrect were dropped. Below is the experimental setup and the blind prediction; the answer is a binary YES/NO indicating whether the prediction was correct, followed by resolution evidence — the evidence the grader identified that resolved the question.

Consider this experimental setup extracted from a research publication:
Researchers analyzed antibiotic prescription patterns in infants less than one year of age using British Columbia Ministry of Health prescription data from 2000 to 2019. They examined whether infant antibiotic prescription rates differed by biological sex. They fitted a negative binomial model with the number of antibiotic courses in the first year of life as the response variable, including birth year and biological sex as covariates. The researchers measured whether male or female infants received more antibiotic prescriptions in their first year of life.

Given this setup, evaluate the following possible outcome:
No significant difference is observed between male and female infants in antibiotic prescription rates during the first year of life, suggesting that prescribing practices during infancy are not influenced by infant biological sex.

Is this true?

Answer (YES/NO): NO